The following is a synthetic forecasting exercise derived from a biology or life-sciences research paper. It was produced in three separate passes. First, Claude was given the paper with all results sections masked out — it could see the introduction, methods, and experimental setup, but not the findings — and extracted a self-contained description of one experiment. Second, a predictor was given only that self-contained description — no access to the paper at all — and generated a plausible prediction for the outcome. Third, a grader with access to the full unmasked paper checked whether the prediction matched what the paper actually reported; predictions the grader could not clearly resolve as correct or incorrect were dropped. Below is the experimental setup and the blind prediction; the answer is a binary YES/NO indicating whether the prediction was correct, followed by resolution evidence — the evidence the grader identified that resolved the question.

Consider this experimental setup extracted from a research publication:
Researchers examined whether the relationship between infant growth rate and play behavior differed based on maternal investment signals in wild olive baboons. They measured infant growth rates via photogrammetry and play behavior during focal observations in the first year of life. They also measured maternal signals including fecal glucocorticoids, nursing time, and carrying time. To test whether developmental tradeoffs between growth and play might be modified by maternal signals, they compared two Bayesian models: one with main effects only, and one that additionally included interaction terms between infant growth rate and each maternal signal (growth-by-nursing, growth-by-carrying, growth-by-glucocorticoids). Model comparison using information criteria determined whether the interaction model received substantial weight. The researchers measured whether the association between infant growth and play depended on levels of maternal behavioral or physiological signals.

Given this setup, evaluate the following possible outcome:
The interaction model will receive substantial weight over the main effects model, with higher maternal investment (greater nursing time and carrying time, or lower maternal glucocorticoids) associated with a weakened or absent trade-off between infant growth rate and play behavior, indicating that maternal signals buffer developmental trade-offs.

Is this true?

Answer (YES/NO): NO